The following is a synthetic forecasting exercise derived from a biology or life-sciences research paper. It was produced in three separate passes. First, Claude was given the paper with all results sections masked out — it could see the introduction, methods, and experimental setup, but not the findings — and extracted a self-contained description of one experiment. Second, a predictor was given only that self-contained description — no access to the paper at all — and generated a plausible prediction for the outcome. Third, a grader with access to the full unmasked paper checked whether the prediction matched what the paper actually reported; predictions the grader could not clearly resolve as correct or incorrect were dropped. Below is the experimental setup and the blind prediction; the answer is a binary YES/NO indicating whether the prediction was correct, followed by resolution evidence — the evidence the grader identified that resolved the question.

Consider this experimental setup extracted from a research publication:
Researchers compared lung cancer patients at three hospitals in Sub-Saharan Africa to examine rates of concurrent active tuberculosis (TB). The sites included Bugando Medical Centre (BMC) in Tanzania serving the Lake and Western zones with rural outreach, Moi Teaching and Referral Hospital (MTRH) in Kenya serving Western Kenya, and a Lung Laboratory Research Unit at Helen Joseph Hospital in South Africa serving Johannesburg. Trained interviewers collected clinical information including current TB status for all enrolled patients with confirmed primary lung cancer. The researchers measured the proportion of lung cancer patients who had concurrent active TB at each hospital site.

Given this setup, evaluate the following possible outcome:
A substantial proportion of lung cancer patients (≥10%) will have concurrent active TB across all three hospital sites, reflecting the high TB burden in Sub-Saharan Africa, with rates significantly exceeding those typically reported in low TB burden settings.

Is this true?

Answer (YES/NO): NO